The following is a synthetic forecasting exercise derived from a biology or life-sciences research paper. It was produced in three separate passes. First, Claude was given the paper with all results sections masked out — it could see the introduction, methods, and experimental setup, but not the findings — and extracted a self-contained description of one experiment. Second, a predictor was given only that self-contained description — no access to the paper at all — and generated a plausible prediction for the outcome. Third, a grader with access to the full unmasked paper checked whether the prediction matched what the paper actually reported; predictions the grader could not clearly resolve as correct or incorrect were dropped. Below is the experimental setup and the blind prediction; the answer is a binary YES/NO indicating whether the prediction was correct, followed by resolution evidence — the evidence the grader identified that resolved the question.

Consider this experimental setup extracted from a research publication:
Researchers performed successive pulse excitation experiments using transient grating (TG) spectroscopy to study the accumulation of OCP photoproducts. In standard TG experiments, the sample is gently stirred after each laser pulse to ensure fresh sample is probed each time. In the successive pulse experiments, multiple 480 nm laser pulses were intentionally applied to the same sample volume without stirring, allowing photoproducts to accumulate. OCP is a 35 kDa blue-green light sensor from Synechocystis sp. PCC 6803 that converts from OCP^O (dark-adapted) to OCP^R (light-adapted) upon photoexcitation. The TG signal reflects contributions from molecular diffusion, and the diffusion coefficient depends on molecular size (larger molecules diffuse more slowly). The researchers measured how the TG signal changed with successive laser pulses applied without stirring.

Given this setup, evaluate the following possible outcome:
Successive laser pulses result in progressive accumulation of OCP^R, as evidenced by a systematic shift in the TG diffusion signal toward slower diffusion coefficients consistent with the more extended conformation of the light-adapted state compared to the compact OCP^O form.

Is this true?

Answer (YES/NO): NO